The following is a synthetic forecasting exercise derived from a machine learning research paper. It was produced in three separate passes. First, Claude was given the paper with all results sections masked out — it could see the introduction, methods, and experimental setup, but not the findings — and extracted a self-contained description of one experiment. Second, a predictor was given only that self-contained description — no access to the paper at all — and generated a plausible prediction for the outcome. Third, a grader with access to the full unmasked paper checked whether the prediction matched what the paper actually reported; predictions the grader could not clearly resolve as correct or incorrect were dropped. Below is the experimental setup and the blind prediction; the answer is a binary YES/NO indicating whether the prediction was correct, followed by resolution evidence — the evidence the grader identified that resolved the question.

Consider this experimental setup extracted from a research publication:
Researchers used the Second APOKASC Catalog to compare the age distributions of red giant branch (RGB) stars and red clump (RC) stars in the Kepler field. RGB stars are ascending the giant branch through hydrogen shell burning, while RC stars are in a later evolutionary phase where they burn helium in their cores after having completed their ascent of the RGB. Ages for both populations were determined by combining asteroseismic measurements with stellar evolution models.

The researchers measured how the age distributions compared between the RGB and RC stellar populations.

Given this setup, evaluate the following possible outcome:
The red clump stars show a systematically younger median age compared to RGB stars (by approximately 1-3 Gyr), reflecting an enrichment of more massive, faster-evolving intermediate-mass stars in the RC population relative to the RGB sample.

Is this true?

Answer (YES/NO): YES